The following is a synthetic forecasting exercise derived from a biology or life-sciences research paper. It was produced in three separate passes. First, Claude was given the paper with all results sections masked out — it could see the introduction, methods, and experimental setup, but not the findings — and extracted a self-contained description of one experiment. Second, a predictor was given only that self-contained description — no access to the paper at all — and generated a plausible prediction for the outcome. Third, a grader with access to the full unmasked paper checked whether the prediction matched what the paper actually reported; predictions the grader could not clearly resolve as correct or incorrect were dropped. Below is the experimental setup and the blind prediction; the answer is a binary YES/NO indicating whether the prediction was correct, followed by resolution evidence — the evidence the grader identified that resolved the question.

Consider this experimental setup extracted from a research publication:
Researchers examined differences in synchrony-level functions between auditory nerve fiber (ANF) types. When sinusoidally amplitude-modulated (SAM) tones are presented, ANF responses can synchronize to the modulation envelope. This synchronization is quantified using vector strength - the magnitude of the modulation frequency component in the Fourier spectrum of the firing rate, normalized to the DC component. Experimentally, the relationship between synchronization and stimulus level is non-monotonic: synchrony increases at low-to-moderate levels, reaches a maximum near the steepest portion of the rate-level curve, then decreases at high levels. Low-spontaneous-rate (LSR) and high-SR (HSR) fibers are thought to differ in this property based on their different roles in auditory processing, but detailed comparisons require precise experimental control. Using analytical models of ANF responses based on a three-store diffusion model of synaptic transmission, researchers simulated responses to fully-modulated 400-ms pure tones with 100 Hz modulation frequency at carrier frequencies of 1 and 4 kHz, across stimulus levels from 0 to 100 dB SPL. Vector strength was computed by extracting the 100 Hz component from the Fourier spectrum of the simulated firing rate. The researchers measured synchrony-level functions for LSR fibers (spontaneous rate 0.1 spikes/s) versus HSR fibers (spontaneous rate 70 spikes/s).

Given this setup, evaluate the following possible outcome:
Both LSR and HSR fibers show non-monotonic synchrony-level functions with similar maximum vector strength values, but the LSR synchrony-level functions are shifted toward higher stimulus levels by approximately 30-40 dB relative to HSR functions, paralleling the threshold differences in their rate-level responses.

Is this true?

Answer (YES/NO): NO